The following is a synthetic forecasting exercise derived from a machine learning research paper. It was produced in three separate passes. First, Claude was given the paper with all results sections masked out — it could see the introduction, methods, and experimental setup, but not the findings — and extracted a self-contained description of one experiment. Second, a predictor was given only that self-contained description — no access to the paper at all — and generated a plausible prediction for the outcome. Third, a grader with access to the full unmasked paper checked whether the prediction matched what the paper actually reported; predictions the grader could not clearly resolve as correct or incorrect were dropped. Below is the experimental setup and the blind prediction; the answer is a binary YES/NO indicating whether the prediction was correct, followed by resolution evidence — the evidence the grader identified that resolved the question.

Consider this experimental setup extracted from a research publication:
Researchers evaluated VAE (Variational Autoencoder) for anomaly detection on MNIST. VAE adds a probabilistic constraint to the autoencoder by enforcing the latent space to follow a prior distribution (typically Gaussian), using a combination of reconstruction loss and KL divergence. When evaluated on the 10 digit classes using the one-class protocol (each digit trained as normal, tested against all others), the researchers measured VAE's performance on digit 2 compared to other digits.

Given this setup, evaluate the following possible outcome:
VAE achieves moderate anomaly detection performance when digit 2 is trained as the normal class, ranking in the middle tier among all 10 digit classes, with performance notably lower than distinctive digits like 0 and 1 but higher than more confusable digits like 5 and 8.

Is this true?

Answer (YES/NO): NO